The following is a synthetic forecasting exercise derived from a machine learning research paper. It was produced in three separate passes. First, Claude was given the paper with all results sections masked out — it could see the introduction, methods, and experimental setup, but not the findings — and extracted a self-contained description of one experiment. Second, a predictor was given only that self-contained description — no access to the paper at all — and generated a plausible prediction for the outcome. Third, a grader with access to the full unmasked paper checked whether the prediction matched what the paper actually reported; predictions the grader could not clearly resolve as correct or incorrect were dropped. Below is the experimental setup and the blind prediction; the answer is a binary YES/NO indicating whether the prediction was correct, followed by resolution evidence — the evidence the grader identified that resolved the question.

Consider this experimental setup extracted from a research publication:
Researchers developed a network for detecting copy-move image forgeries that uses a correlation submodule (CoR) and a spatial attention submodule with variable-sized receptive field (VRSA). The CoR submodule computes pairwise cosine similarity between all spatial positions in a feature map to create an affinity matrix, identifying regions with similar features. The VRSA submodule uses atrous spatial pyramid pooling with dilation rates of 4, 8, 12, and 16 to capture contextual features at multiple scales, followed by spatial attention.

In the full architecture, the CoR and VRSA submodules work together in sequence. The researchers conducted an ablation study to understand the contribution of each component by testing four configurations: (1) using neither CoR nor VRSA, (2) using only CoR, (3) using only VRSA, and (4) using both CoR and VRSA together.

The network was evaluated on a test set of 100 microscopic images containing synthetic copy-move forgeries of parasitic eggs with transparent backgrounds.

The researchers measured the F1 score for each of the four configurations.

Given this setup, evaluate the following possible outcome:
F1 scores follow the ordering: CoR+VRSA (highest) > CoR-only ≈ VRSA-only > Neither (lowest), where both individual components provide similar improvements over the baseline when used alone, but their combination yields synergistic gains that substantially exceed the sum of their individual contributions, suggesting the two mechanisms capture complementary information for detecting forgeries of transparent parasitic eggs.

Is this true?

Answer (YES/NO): NO